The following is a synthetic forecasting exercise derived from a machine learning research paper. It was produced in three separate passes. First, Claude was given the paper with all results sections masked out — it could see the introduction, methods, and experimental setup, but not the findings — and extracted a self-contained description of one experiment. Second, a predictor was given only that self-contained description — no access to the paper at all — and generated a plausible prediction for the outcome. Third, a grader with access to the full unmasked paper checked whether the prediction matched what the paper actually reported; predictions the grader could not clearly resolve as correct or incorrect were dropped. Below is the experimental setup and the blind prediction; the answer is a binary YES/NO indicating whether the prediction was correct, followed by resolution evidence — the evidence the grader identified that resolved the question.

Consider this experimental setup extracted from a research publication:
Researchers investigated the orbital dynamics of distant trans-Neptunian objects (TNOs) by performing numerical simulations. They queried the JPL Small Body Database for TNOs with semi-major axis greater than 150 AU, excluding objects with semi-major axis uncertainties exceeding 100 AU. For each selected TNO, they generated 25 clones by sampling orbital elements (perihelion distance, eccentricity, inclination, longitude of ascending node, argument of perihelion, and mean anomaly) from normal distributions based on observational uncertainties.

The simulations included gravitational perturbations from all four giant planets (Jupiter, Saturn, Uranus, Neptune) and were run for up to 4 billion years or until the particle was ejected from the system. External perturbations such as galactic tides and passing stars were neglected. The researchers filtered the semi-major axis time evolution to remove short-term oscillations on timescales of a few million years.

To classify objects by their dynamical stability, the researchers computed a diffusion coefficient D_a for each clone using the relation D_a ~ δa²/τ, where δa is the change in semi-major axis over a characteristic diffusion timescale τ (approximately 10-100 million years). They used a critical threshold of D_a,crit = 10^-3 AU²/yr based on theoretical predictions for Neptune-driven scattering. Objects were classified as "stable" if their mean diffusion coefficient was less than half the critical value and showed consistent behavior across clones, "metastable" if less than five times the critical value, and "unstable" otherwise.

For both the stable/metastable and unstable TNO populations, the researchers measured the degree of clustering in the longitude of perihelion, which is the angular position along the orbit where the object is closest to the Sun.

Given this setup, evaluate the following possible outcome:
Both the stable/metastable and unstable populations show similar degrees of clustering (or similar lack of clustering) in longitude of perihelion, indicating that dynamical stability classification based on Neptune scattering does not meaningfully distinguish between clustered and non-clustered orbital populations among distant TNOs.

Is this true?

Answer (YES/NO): NO